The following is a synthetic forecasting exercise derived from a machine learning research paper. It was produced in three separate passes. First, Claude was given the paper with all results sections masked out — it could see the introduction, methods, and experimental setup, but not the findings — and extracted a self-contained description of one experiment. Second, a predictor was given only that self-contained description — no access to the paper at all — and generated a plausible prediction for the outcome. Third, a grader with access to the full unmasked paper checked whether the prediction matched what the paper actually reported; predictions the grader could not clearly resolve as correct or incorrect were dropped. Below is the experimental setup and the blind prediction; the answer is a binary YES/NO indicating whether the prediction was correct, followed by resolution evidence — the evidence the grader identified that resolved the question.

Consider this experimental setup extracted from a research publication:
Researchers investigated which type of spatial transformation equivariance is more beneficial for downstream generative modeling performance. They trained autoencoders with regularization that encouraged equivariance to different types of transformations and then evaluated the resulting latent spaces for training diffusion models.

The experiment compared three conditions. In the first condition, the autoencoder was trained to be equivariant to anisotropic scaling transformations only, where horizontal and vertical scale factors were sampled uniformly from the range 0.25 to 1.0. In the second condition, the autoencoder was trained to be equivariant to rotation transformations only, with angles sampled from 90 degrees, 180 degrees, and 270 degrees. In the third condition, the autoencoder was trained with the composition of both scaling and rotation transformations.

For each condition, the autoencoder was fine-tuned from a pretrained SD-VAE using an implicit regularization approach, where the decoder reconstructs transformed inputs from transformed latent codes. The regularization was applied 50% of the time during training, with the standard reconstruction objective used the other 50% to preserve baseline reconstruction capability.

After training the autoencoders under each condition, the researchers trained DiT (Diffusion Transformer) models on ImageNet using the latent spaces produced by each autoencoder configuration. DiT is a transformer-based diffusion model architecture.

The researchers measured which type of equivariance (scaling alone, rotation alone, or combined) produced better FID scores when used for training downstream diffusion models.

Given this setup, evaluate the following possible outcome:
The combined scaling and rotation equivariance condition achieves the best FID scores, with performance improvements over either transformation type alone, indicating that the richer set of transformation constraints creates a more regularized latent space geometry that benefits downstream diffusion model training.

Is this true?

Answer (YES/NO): YES